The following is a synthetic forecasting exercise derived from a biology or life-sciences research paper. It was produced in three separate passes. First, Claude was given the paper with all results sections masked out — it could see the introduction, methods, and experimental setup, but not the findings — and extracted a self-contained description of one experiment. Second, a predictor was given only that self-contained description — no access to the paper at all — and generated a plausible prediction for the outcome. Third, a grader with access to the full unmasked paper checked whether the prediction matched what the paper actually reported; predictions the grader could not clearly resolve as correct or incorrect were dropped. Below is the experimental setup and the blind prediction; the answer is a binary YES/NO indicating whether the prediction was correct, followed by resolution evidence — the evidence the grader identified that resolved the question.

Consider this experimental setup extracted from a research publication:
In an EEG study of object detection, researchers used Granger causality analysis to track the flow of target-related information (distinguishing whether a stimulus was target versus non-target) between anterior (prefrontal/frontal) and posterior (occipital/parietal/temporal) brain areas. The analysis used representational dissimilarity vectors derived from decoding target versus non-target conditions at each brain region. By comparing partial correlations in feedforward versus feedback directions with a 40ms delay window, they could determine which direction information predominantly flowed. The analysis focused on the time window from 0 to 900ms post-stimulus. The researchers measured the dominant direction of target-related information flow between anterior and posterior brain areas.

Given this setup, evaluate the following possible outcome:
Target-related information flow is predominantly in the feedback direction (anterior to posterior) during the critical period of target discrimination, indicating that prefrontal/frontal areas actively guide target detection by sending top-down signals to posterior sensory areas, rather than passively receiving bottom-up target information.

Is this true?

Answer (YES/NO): YES